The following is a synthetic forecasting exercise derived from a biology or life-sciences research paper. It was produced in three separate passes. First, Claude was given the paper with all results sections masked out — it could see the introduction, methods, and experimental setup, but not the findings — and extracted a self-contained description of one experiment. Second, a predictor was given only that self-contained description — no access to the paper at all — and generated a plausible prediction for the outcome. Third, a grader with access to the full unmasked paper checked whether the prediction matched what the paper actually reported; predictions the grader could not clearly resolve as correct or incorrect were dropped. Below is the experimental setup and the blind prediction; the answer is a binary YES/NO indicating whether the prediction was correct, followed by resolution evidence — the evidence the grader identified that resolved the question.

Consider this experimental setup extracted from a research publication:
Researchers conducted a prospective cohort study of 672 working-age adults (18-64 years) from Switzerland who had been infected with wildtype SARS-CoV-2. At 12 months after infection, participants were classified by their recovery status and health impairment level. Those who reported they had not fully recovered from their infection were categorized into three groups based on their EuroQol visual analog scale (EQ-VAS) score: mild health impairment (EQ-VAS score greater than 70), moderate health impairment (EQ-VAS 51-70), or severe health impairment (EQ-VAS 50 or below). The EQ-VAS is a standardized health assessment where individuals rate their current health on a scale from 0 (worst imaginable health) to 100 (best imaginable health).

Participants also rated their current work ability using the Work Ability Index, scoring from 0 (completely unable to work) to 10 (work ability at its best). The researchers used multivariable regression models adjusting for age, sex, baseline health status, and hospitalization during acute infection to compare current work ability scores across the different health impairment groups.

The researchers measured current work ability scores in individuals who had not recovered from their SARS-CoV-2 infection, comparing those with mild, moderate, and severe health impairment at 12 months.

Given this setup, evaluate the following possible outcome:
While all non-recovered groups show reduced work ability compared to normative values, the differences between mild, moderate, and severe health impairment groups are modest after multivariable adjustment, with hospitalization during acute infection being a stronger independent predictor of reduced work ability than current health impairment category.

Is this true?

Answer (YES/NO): NO